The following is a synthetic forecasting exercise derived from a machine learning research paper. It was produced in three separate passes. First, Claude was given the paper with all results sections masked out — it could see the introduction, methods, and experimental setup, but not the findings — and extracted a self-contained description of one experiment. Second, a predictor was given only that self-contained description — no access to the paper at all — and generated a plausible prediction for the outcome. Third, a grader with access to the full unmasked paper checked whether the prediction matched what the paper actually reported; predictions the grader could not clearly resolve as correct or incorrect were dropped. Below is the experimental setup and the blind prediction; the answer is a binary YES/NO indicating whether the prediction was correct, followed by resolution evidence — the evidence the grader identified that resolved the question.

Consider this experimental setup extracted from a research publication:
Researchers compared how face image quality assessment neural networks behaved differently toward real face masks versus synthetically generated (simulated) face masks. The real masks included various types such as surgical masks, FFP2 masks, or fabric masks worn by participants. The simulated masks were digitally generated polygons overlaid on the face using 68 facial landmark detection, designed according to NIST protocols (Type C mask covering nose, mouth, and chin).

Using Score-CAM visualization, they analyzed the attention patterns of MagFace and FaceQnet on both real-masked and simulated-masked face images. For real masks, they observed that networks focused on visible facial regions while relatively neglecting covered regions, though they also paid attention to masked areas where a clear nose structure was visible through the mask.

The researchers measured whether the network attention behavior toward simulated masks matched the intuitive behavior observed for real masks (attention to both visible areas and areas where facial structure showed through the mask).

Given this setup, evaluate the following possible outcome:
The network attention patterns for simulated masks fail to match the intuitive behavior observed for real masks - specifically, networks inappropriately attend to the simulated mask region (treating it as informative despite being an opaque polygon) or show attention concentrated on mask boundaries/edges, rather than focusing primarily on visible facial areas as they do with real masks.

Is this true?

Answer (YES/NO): NO